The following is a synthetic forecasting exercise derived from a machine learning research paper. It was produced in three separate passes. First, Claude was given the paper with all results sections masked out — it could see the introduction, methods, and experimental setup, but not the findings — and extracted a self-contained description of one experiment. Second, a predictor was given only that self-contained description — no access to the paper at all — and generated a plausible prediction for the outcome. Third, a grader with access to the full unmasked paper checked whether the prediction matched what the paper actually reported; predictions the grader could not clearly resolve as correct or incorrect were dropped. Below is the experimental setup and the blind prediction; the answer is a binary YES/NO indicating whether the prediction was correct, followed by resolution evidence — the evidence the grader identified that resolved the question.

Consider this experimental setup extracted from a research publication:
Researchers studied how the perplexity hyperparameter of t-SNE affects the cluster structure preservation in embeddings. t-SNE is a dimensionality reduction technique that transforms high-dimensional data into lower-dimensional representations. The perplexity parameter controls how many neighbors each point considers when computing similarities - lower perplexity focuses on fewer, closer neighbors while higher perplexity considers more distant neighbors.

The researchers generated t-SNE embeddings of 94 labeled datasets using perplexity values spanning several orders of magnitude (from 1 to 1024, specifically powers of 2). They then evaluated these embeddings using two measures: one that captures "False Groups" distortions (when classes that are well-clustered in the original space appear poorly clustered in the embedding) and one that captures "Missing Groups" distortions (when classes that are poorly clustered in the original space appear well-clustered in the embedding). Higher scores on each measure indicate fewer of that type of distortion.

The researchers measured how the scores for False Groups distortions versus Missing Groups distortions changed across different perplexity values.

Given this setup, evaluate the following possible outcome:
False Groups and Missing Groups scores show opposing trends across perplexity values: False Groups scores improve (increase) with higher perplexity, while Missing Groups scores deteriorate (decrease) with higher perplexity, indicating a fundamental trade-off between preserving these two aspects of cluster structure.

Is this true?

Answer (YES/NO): NO